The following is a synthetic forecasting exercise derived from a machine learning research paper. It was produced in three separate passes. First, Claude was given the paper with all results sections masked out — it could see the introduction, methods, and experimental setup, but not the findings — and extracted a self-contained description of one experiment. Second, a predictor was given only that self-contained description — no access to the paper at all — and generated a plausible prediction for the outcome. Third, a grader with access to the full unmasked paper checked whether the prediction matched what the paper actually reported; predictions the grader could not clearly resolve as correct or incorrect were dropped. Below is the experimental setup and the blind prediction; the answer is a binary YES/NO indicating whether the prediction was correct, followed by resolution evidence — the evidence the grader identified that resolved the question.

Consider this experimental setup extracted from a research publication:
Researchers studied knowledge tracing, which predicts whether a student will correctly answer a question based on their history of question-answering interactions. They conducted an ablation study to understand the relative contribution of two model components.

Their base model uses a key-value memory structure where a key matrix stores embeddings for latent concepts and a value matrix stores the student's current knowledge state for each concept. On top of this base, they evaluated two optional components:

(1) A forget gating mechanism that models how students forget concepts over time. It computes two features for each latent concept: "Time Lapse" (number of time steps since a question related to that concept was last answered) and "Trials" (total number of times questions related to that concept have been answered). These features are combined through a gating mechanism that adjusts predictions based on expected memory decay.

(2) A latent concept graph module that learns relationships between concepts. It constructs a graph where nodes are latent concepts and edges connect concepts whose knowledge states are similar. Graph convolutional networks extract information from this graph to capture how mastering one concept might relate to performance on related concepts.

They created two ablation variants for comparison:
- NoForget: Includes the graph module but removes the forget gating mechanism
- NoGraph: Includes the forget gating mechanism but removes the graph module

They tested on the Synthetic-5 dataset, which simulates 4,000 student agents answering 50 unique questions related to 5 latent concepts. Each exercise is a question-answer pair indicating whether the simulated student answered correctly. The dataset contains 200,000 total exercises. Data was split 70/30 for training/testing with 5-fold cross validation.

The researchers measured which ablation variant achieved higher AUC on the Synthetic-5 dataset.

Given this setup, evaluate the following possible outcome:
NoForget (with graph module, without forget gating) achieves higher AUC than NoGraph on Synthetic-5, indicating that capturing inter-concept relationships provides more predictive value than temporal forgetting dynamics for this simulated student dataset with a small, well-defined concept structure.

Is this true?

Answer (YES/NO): NO